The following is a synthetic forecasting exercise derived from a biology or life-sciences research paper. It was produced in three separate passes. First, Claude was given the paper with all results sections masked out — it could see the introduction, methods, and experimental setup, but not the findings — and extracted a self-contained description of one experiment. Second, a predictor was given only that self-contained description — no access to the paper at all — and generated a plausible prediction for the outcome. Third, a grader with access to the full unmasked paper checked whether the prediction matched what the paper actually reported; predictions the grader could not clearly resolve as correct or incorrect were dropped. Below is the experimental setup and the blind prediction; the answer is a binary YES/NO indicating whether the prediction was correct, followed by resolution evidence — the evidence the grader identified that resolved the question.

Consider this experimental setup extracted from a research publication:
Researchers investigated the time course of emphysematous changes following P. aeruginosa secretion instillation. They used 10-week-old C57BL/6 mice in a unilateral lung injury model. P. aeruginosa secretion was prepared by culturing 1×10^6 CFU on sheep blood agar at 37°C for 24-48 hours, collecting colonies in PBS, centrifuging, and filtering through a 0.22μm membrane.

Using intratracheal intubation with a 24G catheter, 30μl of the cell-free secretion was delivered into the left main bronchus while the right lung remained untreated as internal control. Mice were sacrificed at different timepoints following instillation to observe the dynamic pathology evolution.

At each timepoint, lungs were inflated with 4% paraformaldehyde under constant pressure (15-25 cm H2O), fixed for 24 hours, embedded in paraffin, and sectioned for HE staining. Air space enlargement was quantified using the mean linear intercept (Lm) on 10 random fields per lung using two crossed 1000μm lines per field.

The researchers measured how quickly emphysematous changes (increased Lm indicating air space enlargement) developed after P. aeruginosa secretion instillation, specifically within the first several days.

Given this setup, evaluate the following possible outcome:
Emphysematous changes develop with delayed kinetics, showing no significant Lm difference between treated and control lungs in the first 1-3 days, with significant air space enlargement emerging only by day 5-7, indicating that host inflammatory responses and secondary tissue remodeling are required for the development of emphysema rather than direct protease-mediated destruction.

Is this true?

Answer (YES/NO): NO